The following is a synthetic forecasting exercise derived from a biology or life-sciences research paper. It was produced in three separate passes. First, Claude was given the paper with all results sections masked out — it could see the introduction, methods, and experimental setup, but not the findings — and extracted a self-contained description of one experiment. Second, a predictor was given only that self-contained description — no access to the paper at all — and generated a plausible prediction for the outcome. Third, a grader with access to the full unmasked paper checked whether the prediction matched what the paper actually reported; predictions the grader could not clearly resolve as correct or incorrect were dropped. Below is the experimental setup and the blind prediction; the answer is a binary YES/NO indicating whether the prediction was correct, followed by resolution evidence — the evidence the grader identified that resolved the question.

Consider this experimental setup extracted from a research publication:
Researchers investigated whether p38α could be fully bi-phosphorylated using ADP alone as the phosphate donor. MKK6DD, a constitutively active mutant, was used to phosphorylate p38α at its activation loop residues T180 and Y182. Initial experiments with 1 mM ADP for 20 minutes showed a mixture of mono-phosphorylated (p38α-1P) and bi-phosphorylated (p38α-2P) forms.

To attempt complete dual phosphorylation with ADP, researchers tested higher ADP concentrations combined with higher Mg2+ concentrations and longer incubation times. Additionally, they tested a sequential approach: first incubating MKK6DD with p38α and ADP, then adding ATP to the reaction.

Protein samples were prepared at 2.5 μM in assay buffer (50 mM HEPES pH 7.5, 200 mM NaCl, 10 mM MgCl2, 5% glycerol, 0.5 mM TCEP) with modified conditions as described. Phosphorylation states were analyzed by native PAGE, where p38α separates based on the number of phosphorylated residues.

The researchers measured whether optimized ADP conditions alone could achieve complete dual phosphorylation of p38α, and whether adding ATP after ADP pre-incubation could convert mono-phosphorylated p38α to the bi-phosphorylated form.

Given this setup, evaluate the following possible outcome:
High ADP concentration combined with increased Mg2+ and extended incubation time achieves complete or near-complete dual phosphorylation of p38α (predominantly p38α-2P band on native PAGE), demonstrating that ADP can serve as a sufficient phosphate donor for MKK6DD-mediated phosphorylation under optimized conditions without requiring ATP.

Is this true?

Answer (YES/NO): NO